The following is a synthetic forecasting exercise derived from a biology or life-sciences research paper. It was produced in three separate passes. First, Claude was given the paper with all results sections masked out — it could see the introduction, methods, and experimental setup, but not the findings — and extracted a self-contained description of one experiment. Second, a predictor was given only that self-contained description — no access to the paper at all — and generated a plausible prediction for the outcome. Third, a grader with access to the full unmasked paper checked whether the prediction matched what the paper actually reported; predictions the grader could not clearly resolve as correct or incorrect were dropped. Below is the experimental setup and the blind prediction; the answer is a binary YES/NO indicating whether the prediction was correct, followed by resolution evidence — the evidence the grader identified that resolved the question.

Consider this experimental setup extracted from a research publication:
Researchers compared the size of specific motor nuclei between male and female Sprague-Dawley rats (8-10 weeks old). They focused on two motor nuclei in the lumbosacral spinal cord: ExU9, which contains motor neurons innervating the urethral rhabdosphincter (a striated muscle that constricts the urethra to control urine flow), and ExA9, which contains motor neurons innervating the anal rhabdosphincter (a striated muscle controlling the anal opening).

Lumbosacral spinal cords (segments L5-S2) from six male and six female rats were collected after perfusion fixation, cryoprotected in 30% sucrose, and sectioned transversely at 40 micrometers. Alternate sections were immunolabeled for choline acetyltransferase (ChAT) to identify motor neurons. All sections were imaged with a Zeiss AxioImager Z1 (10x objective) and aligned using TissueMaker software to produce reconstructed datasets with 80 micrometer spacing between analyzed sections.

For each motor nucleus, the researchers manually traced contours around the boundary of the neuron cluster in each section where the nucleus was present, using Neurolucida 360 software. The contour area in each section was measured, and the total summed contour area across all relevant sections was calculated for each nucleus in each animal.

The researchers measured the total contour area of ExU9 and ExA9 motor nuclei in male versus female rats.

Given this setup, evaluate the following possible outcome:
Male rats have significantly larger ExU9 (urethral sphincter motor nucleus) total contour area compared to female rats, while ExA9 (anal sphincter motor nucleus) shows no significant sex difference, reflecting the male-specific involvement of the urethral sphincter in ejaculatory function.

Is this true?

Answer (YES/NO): NO